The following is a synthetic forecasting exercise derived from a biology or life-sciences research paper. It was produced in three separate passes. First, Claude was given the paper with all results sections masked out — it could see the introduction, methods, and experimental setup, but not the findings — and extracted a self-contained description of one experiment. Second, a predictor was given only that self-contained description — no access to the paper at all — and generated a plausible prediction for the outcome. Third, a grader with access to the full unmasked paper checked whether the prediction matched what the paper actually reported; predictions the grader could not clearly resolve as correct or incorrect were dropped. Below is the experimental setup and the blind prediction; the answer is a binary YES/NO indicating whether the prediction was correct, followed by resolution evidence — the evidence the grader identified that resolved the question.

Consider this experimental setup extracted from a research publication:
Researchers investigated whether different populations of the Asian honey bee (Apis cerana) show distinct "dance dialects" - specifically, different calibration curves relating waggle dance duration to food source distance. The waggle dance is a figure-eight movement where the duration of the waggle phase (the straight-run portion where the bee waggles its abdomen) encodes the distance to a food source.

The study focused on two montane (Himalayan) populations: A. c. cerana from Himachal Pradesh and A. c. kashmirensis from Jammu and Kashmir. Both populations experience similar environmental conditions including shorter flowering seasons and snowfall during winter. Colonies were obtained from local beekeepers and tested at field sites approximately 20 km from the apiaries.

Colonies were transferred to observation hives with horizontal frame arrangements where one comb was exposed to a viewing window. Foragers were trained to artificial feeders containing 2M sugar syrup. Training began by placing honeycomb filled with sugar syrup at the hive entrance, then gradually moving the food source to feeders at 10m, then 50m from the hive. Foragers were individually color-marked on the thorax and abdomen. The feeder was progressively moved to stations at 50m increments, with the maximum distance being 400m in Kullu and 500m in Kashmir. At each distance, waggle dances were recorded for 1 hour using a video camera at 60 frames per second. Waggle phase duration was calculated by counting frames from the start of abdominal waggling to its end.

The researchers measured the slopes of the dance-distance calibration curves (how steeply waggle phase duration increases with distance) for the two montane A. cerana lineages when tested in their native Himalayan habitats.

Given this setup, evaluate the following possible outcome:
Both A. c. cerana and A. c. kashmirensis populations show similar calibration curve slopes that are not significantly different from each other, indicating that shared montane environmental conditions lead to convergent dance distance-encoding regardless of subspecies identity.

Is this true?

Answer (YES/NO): YES